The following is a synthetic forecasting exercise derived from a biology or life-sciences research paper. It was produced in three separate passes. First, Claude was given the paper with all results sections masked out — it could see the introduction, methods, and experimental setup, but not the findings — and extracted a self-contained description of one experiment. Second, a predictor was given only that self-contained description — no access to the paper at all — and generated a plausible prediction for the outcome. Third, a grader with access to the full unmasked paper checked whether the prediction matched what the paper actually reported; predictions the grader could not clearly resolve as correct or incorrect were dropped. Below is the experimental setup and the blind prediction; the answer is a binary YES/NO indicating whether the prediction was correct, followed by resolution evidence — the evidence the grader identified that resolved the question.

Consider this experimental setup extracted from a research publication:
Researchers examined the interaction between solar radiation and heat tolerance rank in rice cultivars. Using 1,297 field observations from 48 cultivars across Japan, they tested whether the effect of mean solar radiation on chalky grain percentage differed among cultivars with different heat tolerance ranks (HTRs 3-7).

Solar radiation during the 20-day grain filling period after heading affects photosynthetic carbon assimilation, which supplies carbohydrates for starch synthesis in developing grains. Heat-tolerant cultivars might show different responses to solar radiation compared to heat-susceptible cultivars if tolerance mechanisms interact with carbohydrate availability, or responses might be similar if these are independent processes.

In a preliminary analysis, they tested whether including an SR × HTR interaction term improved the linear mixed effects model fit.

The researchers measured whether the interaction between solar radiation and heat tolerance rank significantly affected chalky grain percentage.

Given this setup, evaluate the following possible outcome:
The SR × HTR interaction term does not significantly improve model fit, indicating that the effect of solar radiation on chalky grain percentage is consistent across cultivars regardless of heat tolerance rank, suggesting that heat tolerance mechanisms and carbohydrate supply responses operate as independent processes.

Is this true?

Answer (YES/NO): YES